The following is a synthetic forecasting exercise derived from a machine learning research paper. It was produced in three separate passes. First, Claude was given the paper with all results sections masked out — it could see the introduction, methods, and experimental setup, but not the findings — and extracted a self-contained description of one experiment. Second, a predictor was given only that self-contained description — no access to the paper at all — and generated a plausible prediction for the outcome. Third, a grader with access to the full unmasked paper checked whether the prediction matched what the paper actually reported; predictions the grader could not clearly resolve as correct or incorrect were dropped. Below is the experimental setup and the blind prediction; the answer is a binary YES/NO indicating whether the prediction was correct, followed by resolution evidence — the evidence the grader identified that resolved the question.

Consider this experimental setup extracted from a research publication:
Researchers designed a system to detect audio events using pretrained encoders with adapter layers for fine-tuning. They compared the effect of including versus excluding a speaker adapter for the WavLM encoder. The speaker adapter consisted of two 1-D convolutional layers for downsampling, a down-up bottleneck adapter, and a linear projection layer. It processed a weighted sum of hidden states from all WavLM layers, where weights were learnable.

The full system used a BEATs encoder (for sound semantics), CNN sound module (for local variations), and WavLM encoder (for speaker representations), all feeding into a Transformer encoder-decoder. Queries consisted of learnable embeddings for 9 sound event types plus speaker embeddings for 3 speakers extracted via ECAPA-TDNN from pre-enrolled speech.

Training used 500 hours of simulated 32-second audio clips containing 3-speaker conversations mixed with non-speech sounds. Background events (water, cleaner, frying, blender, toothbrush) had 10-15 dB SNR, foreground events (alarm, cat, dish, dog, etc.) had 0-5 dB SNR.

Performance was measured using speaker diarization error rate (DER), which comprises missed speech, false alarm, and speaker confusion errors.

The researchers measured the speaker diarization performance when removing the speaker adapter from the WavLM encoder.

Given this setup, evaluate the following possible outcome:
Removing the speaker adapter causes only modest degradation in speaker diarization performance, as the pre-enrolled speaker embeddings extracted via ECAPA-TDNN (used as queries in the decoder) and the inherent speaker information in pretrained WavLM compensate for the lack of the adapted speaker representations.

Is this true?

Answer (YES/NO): NO